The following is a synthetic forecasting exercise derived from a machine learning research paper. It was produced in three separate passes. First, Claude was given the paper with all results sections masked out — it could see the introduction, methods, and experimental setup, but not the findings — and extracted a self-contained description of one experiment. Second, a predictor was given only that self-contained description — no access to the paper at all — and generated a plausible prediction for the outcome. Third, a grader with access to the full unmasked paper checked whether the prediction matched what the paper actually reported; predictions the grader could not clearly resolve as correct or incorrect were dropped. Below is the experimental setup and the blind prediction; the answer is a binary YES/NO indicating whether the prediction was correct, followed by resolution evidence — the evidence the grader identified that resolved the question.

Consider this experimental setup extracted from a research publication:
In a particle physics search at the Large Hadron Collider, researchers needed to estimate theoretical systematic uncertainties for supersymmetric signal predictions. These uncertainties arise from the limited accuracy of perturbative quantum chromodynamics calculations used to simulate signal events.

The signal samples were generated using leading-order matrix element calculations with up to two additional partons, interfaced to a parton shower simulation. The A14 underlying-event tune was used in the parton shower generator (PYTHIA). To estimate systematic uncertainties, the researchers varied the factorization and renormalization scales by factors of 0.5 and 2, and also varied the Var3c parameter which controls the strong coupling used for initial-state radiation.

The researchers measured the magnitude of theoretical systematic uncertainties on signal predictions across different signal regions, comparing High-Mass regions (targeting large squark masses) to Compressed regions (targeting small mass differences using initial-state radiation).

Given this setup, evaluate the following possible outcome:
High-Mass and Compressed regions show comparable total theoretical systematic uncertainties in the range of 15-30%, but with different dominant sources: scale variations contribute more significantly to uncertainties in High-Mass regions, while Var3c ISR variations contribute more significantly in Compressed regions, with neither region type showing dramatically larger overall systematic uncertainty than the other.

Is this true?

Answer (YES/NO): NO